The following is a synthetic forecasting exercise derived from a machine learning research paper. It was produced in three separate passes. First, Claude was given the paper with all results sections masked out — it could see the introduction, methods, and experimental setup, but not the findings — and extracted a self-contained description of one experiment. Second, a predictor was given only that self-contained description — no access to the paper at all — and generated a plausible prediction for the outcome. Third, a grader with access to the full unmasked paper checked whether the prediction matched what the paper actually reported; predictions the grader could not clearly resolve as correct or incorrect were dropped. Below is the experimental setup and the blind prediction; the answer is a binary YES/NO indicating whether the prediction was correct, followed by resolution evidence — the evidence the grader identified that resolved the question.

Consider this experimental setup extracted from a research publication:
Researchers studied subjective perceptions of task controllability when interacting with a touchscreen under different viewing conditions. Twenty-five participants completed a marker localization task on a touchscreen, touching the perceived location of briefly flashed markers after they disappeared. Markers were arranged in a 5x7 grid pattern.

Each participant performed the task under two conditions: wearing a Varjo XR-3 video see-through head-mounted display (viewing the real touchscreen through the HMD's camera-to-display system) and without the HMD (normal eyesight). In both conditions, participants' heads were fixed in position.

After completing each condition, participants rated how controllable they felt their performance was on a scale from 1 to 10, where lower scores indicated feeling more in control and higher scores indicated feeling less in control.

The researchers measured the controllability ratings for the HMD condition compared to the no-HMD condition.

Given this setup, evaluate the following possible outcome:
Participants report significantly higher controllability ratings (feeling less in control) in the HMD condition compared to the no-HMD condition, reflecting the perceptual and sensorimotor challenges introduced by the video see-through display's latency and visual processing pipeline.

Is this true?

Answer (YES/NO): YES